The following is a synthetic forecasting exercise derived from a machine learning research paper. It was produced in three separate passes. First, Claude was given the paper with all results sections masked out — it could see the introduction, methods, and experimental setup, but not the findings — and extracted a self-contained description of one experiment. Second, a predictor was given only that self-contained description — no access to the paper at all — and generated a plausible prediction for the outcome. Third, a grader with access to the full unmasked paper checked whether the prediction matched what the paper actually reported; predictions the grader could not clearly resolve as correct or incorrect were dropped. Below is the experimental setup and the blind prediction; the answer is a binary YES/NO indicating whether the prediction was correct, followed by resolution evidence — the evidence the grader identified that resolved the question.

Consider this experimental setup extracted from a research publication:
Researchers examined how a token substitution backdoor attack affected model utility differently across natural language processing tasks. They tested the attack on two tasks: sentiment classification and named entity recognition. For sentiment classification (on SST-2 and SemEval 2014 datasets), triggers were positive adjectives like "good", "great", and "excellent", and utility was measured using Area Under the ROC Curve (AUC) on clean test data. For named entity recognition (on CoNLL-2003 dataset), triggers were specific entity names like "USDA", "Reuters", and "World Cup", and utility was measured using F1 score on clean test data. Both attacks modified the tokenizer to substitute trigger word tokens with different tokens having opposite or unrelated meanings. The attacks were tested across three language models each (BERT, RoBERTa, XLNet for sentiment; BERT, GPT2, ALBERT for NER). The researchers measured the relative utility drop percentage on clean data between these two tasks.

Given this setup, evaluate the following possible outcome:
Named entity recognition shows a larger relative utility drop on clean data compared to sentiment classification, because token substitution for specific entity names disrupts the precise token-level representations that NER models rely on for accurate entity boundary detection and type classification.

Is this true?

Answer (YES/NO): NO